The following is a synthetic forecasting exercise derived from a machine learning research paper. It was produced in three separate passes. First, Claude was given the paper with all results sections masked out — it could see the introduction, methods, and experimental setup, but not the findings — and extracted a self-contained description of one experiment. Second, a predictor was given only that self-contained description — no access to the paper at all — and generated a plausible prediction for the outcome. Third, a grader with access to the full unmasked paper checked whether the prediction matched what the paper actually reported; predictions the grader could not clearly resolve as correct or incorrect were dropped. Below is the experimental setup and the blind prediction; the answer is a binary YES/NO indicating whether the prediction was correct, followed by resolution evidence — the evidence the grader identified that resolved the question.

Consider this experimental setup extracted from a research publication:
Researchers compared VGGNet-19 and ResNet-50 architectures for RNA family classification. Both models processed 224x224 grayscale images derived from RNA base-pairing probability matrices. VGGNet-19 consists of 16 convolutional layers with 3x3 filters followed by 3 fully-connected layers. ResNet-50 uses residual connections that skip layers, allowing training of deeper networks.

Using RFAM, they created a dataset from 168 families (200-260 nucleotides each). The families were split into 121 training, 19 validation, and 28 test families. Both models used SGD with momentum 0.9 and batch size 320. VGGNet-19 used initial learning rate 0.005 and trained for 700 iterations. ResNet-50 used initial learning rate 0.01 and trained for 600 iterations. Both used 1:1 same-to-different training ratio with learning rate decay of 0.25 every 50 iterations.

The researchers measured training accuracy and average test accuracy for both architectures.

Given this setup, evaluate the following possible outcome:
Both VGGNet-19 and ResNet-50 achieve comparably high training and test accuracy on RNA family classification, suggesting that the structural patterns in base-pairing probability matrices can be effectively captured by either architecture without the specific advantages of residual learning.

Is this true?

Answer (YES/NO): YES